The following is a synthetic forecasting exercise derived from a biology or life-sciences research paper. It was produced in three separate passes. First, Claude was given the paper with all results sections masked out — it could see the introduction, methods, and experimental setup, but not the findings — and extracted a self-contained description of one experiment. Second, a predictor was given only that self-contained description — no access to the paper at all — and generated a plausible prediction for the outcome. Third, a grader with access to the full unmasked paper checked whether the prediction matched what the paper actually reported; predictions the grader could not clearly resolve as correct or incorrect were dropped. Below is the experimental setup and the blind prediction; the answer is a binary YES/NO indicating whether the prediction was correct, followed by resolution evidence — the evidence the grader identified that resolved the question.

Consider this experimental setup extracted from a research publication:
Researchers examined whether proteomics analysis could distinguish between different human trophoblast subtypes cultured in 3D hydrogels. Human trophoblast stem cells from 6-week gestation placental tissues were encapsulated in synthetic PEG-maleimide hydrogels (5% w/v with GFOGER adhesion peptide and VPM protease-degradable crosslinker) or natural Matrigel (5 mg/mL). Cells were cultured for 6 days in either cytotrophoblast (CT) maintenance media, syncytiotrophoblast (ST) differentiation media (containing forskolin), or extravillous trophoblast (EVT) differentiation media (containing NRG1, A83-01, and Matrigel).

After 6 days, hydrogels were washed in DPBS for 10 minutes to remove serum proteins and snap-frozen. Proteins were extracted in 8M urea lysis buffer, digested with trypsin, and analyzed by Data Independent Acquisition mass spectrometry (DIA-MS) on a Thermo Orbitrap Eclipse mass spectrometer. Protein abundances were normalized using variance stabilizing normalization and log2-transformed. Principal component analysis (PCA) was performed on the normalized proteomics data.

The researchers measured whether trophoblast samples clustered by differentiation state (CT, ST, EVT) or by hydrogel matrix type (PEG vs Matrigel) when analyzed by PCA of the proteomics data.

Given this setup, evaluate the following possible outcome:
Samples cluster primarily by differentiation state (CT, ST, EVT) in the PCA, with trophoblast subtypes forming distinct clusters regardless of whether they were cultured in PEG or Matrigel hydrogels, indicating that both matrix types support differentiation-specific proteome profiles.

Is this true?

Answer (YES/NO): NO